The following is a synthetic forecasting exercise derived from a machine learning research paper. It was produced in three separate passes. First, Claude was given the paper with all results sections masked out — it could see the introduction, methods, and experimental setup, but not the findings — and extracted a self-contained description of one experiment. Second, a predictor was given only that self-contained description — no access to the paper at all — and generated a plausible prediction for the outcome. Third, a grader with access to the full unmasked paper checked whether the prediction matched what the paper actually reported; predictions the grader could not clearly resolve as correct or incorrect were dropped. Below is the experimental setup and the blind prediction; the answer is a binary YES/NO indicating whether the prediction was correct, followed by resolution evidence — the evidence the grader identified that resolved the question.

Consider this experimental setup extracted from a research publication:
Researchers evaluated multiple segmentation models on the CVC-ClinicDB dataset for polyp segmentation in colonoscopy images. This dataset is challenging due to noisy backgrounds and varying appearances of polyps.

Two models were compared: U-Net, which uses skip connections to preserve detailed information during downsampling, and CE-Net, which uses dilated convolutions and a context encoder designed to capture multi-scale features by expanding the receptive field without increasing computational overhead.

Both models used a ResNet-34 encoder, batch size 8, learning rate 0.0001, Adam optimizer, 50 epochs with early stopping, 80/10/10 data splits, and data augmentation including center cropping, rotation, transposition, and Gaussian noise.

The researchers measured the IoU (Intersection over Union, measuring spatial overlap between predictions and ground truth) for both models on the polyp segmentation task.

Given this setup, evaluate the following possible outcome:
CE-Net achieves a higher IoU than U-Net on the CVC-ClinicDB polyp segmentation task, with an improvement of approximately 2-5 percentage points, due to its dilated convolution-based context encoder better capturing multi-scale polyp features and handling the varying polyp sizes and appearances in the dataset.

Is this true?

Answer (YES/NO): NO